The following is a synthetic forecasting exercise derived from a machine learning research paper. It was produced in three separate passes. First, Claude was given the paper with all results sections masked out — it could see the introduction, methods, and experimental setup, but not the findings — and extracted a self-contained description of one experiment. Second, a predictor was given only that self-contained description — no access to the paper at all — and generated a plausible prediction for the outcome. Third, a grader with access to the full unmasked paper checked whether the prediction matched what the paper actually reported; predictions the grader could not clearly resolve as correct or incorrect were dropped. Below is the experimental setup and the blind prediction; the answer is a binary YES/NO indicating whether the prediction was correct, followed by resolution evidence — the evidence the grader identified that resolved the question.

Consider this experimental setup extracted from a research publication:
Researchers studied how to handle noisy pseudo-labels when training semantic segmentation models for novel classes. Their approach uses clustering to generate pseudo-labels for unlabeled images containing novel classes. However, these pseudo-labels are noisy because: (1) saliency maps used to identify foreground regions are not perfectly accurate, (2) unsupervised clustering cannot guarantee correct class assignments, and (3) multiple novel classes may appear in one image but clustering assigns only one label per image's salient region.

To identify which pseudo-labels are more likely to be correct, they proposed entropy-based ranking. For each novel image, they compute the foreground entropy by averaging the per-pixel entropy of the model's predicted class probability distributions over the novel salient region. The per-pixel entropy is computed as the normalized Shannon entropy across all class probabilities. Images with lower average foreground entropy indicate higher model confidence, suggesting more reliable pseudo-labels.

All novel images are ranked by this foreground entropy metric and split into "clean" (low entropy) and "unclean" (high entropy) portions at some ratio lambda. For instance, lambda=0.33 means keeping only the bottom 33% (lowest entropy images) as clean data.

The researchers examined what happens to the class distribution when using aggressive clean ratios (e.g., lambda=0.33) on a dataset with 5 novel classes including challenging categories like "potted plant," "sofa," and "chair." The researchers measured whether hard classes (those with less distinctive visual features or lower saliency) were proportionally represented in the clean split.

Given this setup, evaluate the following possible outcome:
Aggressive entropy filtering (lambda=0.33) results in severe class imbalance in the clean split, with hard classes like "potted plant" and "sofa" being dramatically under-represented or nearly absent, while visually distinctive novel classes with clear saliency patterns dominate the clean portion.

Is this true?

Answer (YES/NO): YES